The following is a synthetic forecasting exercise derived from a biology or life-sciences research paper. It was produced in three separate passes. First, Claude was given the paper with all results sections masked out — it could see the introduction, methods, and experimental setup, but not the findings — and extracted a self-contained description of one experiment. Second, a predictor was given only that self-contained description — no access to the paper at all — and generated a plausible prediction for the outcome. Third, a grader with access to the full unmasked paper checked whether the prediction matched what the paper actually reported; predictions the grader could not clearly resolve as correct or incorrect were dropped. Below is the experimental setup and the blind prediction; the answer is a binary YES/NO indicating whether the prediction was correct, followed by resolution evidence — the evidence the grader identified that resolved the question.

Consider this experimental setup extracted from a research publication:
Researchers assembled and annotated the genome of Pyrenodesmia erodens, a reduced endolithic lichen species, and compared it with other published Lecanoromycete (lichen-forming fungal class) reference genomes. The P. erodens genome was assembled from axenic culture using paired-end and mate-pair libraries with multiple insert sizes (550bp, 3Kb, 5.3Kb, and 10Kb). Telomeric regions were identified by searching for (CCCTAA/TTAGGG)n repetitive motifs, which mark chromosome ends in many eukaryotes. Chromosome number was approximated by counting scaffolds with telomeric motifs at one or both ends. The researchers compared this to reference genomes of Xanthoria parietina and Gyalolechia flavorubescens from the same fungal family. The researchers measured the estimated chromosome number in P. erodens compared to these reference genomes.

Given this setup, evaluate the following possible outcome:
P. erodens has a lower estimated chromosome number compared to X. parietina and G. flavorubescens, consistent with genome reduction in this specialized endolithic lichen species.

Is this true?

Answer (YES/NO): NO